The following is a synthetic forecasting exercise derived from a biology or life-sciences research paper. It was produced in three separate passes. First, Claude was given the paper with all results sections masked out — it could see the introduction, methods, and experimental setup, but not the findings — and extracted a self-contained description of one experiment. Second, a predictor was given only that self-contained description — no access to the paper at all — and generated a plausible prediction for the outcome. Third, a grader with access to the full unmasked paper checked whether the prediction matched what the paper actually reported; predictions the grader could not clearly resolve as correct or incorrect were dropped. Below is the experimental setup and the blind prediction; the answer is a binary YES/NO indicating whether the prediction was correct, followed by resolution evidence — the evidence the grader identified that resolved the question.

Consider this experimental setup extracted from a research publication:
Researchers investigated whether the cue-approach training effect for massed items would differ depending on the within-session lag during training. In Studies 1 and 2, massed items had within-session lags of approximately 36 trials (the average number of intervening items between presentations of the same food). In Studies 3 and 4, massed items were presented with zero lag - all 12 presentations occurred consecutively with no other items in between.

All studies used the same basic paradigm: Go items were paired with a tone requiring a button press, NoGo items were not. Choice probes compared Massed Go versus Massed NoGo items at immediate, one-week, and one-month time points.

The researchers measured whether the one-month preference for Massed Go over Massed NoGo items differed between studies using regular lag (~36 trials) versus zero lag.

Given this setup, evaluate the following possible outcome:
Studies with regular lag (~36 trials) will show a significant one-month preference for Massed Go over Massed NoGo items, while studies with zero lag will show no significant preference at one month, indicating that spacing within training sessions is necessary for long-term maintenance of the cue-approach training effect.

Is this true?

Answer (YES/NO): NO